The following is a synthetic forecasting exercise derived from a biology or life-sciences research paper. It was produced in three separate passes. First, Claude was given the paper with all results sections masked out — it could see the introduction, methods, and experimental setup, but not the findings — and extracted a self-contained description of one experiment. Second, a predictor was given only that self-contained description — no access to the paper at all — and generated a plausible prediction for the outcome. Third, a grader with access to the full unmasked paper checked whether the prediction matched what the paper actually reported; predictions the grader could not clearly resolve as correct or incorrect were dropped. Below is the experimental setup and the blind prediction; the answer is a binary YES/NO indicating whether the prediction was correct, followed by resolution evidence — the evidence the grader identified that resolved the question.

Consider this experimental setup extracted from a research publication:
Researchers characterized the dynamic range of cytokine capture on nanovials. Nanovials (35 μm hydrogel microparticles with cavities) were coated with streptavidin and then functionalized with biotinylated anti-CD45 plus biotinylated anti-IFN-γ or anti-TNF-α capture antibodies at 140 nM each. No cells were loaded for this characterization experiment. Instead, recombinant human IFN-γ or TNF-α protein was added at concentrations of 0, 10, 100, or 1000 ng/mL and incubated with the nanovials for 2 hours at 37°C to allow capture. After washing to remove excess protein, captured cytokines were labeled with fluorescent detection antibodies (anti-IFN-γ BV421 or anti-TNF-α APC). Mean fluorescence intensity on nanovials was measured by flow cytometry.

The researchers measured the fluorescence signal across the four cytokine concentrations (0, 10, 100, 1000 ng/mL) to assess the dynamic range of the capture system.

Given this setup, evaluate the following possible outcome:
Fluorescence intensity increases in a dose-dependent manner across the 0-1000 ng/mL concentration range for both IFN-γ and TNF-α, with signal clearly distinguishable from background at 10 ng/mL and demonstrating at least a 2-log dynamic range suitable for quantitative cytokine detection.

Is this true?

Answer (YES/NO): YES